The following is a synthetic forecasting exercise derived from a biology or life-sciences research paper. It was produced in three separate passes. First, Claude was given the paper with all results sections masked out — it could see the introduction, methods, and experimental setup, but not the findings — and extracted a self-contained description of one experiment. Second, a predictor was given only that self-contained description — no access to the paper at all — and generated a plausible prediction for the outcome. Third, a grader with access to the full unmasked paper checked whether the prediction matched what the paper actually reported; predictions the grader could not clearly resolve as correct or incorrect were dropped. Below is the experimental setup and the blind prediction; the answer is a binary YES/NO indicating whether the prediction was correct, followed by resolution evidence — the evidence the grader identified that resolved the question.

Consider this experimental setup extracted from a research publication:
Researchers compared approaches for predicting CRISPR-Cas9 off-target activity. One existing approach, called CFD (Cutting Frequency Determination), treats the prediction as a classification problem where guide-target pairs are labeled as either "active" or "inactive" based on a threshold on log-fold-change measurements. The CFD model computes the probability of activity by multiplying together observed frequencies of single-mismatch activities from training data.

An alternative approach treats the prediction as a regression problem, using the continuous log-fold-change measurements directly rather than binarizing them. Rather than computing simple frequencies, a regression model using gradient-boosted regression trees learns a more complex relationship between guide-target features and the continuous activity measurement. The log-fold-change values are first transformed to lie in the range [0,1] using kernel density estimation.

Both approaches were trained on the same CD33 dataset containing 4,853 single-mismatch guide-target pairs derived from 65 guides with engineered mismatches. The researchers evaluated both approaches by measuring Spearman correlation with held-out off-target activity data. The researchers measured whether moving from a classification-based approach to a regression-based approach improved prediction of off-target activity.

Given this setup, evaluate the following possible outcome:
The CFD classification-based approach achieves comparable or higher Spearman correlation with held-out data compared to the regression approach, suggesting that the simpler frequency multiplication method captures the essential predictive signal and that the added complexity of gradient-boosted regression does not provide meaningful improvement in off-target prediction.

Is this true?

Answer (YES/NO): NO